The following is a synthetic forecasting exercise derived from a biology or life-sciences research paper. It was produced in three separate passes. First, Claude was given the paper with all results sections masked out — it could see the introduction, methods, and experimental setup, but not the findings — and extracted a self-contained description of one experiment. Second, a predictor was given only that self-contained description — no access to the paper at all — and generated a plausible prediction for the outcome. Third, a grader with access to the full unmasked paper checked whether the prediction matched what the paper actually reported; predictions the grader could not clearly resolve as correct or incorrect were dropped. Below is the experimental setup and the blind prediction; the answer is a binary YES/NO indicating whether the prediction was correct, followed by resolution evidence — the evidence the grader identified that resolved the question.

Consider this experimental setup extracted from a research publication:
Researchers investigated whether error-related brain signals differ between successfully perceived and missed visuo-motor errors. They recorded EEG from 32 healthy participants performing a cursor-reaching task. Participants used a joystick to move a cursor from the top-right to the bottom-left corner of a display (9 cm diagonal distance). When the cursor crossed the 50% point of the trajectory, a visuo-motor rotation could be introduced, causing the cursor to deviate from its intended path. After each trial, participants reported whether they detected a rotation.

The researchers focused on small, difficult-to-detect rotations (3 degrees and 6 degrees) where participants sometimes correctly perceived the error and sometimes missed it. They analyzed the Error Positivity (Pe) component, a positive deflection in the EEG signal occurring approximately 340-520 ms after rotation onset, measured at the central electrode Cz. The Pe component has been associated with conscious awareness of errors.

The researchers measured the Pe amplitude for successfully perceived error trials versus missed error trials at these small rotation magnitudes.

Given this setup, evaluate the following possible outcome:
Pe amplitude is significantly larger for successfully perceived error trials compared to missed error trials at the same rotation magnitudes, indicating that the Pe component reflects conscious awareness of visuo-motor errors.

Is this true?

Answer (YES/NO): YES